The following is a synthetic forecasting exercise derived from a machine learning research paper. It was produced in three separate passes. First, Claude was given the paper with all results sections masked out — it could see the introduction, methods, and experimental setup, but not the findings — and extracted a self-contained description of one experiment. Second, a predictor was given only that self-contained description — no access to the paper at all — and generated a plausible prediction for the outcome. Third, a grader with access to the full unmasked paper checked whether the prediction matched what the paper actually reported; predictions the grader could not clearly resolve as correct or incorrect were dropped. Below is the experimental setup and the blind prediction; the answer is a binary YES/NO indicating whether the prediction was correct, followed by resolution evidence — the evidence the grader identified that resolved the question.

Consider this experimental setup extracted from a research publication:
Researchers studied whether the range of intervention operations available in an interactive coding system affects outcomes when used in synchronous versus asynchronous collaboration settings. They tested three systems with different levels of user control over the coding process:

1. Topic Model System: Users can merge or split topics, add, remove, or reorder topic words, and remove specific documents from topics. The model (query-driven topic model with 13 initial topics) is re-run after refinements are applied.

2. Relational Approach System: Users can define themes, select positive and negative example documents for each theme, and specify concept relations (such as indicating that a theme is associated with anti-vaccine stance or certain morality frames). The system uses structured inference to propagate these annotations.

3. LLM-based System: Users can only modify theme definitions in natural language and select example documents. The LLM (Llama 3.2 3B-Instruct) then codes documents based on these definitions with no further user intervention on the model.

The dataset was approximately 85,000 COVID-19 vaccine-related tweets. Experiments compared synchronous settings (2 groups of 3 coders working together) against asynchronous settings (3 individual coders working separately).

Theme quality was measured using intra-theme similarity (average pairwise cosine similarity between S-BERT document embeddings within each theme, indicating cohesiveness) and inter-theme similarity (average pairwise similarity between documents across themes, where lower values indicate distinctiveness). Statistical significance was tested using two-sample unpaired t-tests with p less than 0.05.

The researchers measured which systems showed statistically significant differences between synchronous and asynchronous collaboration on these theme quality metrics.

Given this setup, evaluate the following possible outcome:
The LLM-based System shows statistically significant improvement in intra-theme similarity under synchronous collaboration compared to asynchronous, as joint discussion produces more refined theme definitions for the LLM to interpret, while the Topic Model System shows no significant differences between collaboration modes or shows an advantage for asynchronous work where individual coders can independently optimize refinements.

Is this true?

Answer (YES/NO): NO